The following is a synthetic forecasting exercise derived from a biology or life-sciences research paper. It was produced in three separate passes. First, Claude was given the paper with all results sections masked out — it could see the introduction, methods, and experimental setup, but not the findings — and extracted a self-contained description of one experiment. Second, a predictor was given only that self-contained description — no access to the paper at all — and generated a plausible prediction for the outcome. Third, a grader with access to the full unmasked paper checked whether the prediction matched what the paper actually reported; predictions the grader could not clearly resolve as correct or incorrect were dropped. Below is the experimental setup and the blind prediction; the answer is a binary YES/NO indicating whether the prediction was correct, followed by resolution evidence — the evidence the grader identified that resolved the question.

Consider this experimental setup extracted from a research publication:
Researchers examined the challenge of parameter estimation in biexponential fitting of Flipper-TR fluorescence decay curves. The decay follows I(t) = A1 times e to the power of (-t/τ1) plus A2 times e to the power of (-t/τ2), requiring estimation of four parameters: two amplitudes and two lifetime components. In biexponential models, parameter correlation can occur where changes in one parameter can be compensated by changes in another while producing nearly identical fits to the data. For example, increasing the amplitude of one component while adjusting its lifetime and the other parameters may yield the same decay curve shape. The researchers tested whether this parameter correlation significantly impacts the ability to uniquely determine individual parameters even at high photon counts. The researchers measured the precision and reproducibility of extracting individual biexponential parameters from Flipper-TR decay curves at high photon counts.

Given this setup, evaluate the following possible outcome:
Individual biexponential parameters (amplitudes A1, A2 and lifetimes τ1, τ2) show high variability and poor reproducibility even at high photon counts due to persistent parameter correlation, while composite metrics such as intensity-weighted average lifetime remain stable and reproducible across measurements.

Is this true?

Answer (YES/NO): YES